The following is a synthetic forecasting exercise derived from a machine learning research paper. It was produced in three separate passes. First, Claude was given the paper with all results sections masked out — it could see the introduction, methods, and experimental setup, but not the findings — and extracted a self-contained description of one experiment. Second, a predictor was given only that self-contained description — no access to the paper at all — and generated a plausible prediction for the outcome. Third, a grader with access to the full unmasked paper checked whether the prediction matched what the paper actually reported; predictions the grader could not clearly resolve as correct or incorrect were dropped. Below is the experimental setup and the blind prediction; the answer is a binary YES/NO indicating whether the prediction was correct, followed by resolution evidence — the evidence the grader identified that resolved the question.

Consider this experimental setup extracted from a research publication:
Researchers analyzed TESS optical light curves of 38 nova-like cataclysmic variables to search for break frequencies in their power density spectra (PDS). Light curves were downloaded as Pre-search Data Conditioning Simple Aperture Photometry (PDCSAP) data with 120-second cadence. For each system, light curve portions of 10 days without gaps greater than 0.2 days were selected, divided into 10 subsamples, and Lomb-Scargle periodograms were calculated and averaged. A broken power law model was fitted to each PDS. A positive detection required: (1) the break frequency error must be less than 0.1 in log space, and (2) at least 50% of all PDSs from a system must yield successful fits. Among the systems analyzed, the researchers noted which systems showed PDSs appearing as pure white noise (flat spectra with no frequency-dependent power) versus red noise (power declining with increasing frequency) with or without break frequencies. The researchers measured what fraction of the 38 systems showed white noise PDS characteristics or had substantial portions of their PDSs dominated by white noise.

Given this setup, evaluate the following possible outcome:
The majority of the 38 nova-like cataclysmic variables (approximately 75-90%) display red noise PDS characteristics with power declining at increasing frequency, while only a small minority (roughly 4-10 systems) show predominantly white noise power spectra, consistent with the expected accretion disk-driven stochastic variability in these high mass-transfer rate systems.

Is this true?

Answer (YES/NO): NO